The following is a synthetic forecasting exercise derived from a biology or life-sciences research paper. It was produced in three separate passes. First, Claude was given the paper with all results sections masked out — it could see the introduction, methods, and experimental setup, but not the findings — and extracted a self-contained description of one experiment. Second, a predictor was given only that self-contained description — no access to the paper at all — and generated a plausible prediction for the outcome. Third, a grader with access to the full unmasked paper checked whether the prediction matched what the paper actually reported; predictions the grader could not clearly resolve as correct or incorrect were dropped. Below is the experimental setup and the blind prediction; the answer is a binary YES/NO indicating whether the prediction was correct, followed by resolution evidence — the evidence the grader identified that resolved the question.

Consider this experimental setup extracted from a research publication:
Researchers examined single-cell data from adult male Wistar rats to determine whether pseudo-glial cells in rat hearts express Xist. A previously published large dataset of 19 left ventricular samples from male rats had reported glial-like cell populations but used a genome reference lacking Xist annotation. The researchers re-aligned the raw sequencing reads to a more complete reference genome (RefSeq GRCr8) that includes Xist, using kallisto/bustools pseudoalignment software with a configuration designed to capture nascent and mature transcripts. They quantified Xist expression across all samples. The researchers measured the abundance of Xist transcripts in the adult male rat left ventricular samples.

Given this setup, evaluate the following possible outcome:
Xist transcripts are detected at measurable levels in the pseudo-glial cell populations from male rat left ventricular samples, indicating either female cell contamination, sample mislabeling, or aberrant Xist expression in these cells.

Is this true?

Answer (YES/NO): NO